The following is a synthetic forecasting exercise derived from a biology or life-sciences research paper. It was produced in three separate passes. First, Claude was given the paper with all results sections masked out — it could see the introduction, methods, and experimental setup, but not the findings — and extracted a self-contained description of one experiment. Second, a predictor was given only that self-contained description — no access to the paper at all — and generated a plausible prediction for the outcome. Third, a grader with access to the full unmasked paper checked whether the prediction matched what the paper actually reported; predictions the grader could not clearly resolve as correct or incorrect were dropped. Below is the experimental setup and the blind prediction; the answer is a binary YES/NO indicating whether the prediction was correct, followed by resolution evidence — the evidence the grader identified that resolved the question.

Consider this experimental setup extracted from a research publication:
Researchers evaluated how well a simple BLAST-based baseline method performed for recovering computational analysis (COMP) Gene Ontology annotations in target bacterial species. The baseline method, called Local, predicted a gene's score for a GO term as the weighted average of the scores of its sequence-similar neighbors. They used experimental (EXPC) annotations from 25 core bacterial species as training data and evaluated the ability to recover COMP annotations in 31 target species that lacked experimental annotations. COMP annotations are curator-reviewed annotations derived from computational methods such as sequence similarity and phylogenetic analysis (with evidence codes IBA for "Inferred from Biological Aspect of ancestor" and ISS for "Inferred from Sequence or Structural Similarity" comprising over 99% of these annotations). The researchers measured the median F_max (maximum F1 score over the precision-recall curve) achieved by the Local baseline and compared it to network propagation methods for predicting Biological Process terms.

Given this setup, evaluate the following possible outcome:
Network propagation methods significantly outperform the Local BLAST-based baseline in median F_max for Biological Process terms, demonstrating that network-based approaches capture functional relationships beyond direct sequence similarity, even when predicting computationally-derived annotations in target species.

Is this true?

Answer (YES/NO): NO